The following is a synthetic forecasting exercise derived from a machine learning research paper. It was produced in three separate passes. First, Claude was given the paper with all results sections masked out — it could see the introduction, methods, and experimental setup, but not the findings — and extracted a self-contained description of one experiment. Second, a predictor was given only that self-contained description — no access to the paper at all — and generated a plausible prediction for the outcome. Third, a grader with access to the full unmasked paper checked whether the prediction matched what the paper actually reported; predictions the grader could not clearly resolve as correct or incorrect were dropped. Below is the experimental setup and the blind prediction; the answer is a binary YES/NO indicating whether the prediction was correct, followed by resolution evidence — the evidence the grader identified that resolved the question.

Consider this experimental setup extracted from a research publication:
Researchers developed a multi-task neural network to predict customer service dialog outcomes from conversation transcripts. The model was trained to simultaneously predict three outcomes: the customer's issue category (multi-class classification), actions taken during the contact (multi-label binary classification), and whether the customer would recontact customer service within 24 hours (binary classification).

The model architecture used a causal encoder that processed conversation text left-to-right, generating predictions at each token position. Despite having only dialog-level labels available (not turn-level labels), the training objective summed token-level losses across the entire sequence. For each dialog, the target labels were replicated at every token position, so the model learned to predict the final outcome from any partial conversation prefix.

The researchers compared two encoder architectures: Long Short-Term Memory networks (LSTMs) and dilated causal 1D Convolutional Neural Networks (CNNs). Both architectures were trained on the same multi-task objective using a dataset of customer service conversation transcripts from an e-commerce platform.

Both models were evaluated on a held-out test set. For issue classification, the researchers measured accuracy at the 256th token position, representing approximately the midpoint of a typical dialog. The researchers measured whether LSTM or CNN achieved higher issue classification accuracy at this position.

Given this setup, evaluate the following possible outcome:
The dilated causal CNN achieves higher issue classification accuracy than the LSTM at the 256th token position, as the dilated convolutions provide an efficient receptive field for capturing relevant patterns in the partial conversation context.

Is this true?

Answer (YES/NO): YES